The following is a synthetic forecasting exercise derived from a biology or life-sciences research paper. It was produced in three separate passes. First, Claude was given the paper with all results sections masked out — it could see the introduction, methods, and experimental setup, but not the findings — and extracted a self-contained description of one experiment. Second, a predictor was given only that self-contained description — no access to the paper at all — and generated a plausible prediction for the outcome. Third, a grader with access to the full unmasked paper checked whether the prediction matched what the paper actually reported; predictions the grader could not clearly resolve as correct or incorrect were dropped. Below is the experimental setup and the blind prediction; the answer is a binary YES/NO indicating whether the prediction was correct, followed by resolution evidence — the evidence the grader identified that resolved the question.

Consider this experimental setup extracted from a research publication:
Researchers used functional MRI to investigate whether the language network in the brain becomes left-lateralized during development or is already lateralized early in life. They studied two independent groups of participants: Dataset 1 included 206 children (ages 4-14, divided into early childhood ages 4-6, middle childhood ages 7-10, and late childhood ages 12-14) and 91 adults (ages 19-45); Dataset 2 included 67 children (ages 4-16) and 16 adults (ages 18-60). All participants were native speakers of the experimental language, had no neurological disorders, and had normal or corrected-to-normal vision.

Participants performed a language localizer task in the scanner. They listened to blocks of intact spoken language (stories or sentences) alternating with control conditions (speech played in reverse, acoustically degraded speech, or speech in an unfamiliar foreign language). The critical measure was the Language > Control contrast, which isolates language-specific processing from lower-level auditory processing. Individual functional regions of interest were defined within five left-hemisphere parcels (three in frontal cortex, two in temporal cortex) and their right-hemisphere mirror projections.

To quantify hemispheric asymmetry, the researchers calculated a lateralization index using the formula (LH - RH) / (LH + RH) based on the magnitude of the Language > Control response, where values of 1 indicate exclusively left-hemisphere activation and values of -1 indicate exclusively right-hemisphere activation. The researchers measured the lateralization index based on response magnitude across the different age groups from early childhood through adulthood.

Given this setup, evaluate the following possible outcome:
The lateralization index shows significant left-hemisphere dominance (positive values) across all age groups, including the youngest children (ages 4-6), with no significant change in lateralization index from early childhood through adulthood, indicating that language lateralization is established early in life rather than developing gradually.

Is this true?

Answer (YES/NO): YES